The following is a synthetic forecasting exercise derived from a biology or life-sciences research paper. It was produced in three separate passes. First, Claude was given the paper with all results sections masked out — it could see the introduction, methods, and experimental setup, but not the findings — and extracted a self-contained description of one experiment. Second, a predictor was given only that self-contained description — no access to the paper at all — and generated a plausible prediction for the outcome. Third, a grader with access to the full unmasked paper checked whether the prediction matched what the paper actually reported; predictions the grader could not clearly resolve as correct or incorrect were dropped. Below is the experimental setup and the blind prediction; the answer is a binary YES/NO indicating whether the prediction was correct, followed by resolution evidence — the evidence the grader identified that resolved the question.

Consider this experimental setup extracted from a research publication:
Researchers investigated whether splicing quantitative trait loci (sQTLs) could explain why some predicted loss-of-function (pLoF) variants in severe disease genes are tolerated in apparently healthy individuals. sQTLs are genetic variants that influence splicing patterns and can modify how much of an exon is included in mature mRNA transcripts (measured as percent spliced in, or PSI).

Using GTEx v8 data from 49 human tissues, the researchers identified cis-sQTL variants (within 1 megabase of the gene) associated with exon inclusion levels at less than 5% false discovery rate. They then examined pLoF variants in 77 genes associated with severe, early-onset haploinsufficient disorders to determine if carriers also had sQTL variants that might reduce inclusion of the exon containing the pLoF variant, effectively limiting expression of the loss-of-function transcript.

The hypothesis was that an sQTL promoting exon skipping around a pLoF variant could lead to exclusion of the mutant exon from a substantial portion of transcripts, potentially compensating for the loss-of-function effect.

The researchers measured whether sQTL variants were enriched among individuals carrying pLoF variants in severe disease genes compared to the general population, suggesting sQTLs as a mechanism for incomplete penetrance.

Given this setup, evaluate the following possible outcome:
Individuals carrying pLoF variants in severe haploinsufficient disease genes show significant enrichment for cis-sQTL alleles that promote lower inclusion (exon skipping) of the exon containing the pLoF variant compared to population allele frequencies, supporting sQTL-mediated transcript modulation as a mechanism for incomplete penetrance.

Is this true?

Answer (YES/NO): NO